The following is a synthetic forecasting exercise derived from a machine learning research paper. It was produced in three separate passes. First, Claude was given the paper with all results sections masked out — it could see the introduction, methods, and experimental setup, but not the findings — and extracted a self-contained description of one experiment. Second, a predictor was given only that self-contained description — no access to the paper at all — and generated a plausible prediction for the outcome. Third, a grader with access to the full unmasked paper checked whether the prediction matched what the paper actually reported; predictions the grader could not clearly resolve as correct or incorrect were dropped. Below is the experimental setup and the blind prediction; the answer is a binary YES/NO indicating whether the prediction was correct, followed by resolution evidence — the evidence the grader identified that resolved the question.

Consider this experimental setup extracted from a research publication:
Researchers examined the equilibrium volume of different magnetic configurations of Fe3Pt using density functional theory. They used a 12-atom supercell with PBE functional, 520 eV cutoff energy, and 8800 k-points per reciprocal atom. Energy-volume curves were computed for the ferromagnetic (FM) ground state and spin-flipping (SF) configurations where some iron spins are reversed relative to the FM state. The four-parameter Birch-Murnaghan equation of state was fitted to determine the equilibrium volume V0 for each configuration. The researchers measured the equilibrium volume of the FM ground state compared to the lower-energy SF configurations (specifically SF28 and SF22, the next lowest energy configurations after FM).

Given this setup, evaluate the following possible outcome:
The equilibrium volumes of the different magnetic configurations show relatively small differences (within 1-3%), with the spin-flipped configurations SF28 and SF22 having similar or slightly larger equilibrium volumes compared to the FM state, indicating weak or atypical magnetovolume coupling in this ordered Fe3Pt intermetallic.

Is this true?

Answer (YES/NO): NO